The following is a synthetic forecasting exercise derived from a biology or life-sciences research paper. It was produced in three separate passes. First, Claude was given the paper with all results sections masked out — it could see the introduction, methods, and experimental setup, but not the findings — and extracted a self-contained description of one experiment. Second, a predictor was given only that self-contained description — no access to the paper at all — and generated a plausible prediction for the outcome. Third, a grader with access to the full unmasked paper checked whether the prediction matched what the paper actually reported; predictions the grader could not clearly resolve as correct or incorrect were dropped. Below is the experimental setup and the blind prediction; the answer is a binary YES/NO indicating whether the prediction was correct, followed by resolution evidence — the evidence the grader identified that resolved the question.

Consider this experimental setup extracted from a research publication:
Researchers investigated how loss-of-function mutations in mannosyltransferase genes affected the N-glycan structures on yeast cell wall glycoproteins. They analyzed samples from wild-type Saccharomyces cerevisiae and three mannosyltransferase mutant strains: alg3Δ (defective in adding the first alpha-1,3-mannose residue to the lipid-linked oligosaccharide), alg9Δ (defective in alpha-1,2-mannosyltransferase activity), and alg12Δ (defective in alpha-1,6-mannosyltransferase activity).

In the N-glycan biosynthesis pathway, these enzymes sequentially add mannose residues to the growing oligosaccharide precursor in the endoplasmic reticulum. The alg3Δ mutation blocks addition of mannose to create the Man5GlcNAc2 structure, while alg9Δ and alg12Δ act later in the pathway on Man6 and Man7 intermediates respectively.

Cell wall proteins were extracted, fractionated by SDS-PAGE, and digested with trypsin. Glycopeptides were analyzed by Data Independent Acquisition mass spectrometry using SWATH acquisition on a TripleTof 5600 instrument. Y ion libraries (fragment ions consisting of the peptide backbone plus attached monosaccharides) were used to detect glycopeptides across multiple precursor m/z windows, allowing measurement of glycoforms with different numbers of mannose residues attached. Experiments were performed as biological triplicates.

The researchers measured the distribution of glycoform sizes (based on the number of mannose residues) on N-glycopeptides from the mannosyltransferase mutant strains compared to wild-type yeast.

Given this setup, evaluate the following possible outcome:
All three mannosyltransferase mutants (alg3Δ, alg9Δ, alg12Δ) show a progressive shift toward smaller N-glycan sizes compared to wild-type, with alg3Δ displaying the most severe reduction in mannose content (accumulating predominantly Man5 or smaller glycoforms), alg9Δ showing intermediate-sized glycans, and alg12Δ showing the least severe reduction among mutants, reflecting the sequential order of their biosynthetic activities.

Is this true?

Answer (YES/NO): YES